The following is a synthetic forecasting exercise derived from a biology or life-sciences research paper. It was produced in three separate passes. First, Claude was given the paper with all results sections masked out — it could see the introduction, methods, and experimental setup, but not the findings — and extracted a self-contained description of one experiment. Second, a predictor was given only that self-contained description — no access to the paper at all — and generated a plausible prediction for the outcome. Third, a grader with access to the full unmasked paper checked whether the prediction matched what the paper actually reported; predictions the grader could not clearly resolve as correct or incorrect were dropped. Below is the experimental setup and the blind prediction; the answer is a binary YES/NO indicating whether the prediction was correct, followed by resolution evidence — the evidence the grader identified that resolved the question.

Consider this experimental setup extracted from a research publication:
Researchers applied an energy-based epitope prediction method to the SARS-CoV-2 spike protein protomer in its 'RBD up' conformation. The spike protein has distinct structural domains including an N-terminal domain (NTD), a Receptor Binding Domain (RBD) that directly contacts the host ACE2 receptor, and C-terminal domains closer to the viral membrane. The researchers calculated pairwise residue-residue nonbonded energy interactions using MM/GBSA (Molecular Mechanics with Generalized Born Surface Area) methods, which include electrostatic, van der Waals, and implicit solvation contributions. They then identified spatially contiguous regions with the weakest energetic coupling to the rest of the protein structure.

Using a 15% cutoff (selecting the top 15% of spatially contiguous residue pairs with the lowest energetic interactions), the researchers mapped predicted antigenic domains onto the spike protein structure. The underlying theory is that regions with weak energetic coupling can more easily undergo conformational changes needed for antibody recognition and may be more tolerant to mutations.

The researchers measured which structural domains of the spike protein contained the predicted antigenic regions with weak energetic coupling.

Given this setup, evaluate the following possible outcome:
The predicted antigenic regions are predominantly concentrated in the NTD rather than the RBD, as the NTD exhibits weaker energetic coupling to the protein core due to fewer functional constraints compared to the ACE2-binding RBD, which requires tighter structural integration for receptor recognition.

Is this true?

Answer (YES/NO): NO